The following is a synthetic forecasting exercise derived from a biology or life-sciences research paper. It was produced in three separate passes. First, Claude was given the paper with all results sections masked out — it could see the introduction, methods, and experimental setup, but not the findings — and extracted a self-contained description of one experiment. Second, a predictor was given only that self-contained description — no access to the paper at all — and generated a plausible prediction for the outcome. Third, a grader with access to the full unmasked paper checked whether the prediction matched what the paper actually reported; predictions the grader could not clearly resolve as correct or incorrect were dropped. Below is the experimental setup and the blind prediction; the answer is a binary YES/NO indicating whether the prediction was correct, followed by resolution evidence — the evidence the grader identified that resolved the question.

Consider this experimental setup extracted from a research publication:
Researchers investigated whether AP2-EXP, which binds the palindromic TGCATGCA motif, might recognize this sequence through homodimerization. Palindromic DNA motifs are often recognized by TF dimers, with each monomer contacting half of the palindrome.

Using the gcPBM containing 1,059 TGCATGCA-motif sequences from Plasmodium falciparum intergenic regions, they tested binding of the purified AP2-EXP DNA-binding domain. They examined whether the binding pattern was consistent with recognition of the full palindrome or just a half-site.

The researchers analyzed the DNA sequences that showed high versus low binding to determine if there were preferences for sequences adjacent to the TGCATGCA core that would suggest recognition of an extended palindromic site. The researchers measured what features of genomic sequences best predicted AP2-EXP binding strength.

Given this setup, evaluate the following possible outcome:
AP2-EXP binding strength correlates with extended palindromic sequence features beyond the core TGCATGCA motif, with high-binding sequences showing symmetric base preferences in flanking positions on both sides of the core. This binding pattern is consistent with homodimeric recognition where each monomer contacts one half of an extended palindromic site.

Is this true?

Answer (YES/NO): NO